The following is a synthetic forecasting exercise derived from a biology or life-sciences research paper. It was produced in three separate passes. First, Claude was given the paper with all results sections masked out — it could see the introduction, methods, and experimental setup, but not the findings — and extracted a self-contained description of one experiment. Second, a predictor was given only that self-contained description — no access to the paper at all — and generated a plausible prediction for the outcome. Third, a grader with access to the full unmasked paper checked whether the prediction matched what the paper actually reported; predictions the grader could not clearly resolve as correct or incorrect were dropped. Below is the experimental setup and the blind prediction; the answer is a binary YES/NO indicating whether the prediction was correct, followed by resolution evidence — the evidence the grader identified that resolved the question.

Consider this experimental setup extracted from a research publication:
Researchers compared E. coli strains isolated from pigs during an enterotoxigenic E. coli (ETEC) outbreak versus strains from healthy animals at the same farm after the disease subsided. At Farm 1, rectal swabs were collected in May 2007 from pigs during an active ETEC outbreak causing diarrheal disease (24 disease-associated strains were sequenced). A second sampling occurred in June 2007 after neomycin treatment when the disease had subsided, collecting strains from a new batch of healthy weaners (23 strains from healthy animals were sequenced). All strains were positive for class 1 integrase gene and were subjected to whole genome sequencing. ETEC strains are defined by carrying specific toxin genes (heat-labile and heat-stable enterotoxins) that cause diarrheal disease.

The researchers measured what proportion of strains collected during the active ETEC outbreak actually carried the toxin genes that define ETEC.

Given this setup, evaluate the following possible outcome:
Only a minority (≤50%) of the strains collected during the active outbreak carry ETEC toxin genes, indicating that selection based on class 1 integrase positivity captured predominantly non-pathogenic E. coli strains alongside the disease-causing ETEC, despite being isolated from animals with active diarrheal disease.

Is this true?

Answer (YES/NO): NO